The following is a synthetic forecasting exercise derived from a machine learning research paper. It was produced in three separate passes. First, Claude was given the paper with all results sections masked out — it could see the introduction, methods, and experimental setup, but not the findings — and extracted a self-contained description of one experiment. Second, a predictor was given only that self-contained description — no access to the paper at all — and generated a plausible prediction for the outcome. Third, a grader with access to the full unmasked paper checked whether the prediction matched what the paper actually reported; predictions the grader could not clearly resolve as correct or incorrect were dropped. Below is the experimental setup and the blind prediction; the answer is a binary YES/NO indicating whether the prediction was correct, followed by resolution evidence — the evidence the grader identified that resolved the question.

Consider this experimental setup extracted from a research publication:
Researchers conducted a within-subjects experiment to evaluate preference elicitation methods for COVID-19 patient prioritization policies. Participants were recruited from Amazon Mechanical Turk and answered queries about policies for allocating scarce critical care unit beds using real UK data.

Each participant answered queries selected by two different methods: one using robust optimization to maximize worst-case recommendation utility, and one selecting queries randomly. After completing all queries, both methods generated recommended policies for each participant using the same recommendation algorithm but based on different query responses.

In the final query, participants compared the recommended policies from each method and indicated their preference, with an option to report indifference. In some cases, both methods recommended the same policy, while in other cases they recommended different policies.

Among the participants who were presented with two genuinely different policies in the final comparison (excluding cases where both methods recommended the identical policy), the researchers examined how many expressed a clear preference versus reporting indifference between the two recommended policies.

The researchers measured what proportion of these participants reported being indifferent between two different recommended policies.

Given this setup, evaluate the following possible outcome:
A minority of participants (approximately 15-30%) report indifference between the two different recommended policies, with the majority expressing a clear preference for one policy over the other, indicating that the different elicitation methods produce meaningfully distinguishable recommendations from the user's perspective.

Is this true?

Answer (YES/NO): NO